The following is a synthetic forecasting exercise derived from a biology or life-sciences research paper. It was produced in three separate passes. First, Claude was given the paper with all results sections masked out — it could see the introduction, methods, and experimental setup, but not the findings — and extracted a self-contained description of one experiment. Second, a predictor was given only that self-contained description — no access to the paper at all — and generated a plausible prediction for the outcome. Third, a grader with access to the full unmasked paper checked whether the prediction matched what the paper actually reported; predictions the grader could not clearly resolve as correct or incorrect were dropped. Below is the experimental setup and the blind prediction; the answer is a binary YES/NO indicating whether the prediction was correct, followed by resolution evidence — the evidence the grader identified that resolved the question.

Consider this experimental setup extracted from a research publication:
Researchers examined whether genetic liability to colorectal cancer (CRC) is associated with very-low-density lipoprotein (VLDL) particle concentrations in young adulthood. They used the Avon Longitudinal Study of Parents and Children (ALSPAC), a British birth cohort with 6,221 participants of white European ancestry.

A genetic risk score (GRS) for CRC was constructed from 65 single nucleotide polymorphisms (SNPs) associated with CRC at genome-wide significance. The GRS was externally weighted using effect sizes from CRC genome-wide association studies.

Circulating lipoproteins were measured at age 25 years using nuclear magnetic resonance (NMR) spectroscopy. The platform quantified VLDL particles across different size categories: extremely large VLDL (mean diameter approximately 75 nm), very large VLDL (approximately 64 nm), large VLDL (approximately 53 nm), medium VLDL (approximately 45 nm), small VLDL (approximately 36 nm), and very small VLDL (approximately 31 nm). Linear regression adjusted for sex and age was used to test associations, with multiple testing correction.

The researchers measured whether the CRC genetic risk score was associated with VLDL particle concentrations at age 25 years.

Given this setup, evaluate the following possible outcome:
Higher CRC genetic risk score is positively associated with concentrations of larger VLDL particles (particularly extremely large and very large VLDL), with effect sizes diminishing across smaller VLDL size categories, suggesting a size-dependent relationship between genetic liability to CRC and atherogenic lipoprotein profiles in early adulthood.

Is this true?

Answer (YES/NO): NO